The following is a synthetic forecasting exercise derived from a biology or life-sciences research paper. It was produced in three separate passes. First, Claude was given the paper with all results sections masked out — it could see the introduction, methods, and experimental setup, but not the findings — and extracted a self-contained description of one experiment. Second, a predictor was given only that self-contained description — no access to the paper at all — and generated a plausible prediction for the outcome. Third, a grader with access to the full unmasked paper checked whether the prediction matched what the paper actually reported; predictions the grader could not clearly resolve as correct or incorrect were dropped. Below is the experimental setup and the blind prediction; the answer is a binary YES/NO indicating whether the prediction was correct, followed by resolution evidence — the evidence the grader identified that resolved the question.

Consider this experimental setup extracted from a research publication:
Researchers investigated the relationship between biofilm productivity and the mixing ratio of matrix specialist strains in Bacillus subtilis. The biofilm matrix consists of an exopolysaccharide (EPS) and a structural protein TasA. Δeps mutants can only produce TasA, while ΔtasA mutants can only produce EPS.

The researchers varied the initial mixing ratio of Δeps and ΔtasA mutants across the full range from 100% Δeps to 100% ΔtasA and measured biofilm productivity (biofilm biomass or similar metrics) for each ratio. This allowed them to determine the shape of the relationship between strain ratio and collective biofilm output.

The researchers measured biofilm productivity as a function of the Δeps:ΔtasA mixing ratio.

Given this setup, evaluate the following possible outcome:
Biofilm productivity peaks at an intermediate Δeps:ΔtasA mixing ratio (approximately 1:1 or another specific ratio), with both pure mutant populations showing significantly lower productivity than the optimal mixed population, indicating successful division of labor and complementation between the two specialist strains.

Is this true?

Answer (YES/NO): YES